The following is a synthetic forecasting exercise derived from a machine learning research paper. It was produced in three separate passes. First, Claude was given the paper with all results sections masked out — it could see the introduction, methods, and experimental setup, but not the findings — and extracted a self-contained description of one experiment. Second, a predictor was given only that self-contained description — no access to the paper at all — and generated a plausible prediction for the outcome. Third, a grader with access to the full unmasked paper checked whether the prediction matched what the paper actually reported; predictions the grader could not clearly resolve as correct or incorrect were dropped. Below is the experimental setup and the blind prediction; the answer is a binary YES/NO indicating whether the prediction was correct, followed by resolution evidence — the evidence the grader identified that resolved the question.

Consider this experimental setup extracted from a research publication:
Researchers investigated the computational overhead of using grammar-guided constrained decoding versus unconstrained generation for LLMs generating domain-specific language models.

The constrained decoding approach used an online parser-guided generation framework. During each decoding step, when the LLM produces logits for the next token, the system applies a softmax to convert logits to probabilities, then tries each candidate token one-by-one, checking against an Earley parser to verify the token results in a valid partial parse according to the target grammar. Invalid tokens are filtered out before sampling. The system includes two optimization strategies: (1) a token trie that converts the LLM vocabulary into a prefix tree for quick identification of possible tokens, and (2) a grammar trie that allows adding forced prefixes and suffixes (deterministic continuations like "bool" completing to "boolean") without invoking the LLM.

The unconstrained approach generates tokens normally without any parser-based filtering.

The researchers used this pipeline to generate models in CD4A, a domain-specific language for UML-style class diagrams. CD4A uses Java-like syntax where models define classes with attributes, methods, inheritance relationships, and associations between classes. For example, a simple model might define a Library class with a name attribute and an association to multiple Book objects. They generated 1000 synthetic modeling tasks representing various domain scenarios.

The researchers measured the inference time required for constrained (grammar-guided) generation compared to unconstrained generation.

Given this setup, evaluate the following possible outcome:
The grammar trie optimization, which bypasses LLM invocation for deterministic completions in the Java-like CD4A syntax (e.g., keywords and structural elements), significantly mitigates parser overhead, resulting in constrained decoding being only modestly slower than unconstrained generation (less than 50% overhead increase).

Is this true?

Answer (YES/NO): NO